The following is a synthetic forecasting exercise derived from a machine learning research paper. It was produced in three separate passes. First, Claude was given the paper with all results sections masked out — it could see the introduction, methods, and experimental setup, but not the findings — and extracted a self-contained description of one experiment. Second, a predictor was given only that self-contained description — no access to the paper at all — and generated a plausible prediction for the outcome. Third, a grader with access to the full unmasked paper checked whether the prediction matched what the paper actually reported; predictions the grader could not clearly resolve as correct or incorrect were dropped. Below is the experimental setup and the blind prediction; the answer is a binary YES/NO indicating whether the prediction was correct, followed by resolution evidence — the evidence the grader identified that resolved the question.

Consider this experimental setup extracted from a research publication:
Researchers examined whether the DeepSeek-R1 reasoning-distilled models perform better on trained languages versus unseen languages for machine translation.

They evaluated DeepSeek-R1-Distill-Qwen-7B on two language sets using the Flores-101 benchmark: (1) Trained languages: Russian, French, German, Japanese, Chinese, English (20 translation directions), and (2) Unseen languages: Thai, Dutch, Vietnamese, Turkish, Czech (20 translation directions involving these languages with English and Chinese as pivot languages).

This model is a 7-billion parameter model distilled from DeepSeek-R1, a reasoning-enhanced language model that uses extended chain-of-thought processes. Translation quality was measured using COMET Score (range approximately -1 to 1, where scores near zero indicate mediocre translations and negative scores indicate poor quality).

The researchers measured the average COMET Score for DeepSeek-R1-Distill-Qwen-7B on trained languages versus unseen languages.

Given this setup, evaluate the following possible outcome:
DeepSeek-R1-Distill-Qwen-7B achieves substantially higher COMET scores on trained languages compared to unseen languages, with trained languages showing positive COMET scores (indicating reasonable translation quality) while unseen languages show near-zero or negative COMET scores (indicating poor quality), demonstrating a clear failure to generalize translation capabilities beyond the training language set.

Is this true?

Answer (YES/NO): NO